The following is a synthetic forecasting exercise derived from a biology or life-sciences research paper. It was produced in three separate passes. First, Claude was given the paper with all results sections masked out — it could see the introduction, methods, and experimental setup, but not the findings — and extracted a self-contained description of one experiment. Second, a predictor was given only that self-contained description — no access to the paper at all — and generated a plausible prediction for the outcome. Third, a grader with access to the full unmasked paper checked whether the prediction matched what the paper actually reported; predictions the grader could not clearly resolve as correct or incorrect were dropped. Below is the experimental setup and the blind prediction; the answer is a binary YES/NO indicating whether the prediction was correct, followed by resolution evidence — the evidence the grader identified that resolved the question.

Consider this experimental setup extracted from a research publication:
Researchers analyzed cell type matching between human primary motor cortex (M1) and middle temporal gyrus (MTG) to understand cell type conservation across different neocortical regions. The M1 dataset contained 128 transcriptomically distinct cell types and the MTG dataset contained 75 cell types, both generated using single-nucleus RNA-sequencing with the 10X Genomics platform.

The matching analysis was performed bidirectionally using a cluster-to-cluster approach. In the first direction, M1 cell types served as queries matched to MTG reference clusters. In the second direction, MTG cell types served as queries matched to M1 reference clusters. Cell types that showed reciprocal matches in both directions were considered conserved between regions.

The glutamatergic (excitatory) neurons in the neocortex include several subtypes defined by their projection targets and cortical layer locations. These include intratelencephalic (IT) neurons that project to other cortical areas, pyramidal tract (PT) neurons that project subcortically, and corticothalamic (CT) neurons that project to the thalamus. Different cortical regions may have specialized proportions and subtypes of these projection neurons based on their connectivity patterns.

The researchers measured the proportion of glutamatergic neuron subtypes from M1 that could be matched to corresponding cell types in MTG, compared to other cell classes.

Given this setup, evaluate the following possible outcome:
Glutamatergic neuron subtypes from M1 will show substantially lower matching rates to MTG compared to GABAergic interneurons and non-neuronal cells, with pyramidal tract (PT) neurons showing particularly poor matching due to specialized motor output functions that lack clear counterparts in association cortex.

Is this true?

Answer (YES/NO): NO